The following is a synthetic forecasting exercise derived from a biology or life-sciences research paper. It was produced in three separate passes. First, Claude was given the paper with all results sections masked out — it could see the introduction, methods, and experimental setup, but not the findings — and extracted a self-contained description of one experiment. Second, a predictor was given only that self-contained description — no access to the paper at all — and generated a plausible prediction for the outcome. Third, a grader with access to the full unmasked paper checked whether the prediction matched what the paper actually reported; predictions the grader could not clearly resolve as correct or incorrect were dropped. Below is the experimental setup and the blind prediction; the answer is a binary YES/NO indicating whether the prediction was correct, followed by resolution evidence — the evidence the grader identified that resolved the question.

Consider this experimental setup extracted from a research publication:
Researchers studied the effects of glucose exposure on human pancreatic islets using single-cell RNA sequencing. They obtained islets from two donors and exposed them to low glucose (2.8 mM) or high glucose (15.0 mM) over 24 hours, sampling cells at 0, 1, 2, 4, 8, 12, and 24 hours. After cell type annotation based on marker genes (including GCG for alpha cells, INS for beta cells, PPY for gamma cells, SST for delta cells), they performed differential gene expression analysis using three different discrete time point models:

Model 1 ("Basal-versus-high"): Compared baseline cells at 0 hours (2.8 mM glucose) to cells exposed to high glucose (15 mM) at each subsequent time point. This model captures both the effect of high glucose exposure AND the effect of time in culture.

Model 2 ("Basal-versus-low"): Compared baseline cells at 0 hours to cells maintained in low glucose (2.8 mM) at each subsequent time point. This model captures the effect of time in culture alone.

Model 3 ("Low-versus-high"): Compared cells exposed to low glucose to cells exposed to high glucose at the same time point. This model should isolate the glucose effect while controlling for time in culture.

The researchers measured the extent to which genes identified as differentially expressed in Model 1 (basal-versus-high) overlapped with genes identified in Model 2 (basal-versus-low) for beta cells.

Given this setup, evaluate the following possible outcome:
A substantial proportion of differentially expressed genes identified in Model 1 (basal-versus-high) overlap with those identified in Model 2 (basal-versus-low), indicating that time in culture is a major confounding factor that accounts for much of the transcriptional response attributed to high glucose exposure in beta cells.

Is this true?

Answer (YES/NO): YES